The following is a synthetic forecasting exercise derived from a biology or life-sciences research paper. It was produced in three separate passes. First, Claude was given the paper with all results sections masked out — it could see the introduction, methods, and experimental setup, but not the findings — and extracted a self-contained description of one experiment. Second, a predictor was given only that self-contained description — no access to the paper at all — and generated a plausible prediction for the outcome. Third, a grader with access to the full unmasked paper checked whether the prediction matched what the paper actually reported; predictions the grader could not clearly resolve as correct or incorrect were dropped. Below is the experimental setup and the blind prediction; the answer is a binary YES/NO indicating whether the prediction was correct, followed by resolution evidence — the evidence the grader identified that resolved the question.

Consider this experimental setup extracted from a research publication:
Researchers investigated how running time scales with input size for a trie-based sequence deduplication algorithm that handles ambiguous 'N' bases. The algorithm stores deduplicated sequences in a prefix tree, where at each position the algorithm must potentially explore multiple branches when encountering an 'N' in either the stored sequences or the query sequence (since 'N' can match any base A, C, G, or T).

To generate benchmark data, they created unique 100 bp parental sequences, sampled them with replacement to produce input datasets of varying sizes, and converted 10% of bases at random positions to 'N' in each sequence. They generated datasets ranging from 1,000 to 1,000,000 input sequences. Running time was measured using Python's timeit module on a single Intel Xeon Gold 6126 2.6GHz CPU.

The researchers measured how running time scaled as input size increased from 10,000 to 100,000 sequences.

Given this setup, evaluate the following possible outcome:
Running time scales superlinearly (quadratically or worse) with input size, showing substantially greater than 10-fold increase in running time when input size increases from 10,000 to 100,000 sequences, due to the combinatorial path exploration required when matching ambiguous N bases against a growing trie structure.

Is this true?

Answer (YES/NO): NO